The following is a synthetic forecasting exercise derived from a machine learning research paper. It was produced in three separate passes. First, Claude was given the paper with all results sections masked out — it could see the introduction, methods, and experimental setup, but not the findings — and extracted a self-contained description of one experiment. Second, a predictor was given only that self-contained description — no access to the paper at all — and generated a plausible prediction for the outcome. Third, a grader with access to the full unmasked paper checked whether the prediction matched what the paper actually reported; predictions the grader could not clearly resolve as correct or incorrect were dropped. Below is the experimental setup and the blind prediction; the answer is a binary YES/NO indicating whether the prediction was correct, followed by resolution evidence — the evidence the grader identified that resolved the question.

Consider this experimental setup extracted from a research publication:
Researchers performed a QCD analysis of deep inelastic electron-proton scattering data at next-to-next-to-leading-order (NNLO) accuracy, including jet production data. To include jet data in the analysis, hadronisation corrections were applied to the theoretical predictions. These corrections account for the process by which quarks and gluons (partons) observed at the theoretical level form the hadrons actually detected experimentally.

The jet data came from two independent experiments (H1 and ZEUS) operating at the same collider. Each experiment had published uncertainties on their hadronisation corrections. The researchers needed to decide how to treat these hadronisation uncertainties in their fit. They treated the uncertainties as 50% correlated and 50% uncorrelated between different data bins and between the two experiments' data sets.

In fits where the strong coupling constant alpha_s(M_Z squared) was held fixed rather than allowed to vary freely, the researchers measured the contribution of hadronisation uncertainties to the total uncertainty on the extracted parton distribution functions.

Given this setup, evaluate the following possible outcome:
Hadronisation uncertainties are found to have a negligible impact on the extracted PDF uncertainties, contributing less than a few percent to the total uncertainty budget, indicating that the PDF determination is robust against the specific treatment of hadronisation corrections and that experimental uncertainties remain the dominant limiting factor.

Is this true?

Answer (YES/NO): YES